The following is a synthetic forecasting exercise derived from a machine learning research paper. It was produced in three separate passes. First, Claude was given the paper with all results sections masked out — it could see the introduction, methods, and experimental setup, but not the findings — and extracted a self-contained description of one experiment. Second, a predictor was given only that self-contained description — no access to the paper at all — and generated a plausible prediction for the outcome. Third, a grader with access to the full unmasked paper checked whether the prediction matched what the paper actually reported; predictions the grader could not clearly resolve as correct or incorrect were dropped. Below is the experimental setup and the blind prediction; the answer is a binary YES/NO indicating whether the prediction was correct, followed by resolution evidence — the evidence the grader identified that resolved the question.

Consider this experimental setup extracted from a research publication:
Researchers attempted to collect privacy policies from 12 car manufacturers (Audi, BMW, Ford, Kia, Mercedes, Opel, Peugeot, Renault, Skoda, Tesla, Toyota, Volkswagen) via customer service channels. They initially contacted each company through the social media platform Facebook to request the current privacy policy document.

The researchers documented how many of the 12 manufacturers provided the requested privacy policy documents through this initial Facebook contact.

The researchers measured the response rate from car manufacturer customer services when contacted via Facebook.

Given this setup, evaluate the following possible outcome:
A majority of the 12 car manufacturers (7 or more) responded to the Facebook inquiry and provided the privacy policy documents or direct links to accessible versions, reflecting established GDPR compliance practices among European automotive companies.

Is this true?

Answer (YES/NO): NO